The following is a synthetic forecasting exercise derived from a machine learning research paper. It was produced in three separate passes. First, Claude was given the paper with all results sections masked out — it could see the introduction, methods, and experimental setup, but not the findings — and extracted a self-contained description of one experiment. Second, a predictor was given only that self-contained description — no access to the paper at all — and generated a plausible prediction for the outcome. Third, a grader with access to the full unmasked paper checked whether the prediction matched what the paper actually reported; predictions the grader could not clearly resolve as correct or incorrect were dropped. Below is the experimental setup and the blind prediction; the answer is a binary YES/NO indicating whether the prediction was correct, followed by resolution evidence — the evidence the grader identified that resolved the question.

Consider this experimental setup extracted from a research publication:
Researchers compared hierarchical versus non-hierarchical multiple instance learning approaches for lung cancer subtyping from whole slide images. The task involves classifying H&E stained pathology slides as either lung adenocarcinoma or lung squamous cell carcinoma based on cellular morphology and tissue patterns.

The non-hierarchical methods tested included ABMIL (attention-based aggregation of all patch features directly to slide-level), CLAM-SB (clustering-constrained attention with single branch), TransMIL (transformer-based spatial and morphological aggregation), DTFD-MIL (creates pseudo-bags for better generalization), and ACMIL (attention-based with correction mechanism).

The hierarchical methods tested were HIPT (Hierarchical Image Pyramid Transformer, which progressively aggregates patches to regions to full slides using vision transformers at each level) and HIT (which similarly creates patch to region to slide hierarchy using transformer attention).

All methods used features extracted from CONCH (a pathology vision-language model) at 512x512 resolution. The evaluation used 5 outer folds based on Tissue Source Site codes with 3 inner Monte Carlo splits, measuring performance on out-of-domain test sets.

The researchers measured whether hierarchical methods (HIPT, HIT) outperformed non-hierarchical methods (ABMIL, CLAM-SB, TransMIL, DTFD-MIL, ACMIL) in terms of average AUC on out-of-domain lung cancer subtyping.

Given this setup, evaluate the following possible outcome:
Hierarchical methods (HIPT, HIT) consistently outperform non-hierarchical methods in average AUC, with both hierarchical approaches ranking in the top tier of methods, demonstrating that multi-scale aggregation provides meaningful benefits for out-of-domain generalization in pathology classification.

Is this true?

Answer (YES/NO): NO